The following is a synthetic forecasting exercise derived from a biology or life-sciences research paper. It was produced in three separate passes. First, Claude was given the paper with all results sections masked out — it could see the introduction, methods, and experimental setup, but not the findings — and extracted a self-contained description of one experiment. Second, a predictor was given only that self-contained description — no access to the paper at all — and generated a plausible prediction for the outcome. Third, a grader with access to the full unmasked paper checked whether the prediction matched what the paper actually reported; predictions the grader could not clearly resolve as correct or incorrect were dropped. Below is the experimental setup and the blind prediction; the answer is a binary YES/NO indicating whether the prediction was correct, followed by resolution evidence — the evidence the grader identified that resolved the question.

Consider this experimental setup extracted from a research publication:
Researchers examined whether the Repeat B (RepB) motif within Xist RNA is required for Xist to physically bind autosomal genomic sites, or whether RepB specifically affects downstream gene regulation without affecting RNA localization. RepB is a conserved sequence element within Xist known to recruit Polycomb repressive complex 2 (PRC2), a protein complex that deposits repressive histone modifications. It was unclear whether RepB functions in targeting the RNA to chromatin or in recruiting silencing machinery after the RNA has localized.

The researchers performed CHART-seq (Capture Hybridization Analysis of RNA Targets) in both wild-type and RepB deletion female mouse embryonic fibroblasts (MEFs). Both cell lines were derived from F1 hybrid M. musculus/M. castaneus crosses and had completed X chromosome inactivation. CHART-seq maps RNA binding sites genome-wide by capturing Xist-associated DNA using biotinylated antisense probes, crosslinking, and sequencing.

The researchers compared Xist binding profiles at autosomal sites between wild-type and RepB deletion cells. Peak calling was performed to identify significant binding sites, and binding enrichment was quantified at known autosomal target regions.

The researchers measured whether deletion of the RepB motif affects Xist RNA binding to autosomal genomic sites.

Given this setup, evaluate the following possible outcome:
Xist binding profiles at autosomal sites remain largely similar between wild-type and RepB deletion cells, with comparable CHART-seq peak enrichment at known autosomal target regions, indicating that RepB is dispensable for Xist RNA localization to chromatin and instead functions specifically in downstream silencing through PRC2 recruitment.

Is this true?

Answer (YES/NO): NO